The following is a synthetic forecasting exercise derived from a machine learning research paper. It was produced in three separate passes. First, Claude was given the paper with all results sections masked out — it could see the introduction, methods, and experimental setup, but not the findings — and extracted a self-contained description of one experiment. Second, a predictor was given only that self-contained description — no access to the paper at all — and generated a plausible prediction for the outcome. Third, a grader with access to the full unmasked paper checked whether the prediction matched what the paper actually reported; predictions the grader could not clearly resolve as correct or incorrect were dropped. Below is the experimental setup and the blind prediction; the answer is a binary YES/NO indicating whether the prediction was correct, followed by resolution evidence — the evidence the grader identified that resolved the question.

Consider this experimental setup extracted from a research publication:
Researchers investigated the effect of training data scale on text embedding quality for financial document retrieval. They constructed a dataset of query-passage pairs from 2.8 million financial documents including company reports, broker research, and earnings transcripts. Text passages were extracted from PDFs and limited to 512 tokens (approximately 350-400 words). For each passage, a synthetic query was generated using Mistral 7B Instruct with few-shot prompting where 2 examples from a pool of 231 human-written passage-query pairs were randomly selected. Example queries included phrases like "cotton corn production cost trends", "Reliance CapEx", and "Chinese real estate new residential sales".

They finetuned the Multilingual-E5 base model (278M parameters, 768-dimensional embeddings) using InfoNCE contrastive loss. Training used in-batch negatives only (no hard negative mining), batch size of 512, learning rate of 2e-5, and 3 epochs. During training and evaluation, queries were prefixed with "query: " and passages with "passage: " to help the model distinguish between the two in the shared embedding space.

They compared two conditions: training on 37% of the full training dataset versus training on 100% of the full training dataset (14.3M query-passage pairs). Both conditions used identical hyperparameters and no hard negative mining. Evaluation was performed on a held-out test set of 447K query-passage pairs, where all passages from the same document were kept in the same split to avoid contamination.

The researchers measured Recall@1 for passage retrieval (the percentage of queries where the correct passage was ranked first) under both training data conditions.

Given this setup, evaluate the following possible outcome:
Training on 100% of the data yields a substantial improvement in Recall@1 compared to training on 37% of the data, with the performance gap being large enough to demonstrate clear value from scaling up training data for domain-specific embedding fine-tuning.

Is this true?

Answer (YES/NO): YES